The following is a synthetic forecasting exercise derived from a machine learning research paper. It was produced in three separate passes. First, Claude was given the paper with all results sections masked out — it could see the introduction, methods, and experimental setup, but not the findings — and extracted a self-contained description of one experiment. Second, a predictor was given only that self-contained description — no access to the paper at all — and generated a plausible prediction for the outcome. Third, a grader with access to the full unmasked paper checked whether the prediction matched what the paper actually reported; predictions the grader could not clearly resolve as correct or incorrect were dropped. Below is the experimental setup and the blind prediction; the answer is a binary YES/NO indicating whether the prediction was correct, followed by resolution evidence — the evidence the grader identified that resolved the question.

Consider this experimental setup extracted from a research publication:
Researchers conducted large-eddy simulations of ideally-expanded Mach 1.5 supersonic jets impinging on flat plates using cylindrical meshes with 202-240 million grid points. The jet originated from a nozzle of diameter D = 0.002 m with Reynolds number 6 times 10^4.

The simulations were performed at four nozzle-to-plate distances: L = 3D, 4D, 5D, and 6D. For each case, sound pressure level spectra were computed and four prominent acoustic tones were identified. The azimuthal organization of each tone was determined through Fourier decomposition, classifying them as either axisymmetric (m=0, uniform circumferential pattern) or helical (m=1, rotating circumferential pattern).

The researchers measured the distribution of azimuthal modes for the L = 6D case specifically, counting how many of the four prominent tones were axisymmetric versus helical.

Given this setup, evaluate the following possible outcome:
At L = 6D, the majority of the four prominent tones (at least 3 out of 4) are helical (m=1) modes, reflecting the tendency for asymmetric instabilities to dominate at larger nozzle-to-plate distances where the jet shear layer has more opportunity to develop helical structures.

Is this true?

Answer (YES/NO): NO